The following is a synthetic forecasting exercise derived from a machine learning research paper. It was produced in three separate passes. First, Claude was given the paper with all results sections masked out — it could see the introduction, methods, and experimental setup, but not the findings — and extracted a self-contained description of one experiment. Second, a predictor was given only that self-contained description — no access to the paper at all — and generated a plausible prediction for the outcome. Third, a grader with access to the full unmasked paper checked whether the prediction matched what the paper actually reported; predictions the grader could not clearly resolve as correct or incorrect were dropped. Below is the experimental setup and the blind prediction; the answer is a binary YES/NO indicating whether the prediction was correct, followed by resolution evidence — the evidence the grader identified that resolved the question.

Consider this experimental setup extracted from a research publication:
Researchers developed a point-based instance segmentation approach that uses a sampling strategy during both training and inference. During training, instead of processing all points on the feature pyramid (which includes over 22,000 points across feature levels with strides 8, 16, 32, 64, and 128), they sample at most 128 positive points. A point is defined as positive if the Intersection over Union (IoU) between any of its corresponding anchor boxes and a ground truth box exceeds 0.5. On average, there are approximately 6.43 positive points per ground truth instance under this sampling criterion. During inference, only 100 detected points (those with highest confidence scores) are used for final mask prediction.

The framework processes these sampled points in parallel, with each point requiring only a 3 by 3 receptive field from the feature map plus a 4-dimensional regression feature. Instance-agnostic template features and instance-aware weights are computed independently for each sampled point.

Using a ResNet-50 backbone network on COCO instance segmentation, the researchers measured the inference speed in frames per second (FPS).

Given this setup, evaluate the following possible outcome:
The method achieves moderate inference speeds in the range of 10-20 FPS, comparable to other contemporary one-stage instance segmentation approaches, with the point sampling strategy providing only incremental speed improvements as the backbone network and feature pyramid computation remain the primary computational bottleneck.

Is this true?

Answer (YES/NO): YES